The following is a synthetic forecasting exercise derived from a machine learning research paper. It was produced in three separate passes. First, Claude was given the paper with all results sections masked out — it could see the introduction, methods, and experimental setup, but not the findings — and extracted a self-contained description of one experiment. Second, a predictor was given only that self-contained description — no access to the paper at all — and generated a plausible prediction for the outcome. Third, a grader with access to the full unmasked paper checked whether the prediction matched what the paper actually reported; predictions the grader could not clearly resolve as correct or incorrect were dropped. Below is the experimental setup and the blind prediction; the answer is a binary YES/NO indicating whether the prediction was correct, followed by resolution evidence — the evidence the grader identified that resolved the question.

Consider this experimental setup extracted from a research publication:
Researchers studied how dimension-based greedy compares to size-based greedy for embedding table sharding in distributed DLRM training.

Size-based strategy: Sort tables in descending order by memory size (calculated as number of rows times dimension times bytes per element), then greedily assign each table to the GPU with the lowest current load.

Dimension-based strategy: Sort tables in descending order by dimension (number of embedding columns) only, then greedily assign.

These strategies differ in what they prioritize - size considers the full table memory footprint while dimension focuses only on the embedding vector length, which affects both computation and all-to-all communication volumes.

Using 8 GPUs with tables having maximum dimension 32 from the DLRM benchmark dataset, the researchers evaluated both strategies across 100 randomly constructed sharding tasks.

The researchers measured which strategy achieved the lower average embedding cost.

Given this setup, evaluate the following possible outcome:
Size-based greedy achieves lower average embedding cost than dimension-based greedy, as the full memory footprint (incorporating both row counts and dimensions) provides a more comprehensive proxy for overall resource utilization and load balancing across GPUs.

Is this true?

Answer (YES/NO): NO